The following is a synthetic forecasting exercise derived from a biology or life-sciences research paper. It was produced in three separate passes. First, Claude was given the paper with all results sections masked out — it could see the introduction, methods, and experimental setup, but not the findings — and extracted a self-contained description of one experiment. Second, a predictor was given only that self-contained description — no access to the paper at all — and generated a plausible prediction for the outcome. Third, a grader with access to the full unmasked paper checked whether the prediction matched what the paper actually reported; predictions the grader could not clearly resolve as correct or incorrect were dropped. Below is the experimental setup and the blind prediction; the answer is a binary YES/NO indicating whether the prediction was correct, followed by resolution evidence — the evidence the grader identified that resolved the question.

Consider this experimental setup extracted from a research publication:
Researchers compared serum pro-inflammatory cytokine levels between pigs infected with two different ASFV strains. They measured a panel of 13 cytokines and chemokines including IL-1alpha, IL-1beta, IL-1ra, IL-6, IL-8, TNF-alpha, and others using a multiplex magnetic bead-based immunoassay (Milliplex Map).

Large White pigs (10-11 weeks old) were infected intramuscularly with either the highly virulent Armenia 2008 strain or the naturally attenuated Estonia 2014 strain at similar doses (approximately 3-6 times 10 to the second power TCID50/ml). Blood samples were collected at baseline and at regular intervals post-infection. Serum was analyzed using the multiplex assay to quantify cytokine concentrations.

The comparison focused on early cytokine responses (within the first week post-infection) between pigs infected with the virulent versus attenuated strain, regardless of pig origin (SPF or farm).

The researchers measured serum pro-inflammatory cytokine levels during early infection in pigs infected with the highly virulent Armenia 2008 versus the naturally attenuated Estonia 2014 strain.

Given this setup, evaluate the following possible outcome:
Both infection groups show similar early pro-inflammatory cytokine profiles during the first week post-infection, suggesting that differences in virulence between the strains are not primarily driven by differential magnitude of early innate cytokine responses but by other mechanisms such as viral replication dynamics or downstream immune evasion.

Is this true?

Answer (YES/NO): NO